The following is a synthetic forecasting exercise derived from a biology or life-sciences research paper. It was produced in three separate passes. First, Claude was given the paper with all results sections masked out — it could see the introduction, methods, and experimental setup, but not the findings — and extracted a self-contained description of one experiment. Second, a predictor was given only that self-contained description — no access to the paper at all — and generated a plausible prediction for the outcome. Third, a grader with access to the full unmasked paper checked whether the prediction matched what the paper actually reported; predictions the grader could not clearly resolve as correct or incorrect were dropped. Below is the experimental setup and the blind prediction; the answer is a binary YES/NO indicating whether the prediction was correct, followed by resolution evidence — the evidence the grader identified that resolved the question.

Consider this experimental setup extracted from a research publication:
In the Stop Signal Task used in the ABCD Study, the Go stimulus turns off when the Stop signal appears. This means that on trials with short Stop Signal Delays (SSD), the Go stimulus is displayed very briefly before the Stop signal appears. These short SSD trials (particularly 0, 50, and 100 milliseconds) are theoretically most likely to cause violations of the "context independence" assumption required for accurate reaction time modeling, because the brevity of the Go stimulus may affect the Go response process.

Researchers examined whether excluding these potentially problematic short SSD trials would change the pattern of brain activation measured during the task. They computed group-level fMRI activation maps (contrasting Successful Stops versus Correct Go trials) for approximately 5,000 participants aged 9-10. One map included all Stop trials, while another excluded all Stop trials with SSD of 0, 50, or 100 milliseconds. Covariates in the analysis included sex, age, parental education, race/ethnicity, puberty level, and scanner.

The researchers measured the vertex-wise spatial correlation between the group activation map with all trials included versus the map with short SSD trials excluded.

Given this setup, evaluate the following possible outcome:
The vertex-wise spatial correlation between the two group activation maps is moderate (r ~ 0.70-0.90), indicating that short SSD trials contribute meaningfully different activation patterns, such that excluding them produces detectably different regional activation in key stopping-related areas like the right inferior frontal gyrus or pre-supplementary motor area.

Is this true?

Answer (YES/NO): NO